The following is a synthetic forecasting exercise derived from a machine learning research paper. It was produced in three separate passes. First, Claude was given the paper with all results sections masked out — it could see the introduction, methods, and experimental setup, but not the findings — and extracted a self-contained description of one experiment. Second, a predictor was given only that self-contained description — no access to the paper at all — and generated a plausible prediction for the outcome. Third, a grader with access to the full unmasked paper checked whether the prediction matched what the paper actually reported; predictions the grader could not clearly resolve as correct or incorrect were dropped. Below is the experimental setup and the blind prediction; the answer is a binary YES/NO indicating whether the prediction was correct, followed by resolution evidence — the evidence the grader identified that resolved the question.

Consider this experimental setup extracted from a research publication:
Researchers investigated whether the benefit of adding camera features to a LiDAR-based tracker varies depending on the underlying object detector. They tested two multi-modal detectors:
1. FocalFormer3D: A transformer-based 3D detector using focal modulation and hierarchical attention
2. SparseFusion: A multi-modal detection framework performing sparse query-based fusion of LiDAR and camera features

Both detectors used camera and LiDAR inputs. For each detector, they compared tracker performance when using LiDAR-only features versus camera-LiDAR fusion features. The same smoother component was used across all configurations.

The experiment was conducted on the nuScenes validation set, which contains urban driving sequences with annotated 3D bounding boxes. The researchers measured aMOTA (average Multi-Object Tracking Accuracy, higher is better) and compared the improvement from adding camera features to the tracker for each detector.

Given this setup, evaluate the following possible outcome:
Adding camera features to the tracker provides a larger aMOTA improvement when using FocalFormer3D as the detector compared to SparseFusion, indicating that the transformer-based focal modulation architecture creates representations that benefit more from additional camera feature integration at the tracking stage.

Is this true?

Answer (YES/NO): NO